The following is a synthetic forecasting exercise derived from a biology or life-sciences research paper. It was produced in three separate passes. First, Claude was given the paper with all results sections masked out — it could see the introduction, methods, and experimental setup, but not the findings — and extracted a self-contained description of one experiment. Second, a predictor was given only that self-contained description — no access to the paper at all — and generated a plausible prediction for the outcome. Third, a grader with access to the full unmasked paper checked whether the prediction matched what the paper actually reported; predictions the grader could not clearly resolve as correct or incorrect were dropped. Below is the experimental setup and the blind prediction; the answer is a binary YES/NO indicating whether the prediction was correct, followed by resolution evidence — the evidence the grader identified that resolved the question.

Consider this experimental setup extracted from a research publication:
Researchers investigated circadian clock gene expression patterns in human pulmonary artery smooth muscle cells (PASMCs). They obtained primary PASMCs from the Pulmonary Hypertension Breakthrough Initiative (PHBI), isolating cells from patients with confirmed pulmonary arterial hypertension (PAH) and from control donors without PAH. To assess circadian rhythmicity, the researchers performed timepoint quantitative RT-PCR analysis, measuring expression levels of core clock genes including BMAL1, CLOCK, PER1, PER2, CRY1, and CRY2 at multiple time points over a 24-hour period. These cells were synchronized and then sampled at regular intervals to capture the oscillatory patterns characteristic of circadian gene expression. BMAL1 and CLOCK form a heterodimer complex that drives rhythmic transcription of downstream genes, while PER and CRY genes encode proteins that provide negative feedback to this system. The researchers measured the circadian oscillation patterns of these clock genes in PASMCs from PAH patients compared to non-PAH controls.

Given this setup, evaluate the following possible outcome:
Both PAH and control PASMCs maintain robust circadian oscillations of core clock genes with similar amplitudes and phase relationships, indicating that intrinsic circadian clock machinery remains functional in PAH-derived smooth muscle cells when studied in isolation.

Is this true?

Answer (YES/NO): NO